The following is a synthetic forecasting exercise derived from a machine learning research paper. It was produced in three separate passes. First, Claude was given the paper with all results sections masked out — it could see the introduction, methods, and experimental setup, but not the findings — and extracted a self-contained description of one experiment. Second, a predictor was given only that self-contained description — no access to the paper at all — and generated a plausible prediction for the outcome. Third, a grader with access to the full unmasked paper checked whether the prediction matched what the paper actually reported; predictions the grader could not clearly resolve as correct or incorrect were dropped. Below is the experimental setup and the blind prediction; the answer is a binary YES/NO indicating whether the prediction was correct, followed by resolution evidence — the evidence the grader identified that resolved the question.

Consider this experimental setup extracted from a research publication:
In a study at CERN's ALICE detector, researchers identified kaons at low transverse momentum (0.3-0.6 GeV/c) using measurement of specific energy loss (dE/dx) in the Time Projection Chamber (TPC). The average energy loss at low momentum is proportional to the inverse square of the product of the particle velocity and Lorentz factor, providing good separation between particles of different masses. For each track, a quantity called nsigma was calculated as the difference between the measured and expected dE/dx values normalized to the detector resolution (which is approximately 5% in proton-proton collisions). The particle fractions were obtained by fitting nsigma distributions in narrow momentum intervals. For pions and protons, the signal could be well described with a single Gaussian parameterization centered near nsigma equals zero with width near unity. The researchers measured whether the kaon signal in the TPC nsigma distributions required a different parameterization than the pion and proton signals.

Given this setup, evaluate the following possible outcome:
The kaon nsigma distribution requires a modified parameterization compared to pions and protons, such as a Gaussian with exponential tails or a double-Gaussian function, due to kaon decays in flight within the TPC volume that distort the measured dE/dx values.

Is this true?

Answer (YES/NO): NO